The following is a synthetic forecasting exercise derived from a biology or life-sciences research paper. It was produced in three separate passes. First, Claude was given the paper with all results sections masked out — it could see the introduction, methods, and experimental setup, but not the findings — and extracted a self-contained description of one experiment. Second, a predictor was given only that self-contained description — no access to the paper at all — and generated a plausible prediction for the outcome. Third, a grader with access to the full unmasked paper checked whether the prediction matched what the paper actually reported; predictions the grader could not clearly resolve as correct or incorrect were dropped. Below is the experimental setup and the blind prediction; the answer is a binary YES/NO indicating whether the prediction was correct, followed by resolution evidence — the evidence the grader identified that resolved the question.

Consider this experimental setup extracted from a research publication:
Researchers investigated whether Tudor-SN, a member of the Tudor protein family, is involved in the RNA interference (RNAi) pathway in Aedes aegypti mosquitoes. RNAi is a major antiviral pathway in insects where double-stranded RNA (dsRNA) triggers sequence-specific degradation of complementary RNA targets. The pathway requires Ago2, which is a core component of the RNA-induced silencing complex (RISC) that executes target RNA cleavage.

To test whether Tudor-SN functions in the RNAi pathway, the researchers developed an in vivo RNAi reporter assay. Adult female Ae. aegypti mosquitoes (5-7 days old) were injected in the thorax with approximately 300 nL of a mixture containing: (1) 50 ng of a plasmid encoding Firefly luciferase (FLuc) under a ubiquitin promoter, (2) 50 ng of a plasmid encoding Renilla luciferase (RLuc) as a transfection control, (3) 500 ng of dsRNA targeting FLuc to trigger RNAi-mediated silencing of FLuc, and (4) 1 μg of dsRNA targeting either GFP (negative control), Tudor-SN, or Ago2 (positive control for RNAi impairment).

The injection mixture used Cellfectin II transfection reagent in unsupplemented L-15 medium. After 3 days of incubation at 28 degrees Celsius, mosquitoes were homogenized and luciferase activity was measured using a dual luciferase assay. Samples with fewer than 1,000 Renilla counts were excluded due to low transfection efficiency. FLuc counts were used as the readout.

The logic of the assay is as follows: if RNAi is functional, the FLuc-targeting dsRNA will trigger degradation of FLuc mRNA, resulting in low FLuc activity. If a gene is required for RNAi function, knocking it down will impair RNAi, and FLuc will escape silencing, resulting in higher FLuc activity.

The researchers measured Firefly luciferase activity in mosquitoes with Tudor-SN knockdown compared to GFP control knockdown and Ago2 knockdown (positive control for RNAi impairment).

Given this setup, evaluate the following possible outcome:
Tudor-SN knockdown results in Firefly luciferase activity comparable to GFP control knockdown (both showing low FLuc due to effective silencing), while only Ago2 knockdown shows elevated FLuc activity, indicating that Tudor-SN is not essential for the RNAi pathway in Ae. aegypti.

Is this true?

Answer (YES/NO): YES